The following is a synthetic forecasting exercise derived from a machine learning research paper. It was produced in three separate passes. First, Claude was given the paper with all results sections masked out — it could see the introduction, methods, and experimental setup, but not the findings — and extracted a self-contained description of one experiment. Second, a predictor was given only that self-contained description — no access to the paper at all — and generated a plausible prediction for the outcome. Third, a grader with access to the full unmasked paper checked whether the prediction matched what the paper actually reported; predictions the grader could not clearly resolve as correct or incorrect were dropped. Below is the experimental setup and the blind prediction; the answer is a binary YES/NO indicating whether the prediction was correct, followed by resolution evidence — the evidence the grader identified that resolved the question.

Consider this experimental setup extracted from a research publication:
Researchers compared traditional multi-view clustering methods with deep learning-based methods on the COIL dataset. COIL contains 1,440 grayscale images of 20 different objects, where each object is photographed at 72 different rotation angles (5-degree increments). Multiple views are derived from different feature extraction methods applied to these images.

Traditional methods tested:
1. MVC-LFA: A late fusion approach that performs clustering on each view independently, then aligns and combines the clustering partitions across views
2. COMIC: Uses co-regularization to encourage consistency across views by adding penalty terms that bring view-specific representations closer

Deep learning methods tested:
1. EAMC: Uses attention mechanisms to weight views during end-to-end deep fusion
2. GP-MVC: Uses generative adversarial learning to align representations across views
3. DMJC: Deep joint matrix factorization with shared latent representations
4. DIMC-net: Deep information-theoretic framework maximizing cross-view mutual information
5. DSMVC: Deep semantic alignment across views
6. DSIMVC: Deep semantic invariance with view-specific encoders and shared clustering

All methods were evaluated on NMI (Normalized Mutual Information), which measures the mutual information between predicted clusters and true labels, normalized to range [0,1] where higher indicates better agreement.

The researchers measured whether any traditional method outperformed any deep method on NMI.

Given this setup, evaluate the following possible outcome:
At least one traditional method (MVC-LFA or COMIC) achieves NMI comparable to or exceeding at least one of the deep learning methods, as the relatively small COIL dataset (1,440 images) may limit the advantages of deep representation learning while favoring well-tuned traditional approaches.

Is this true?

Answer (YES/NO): YES